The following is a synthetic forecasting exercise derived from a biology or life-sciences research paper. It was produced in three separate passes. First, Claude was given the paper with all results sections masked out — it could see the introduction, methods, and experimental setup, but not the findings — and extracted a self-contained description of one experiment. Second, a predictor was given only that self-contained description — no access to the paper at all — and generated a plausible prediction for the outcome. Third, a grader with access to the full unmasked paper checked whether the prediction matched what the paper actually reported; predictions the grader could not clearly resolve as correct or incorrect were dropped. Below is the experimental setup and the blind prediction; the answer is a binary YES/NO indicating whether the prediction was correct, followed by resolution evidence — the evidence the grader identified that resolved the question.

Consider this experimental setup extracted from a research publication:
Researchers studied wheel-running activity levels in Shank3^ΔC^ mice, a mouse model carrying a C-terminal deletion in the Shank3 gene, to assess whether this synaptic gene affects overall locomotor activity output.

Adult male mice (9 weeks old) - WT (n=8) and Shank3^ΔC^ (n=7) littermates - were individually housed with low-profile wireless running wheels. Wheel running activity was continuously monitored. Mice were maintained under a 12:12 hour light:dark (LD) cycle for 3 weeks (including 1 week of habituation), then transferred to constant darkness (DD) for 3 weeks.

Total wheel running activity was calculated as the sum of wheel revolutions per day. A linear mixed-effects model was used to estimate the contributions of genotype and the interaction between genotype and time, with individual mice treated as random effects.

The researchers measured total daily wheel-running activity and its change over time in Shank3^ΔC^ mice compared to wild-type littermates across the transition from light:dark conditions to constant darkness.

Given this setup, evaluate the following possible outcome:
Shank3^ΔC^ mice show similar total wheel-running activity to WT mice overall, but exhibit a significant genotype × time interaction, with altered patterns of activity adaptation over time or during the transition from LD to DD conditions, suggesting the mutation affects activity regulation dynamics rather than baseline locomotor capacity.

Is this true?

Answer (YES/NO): NO